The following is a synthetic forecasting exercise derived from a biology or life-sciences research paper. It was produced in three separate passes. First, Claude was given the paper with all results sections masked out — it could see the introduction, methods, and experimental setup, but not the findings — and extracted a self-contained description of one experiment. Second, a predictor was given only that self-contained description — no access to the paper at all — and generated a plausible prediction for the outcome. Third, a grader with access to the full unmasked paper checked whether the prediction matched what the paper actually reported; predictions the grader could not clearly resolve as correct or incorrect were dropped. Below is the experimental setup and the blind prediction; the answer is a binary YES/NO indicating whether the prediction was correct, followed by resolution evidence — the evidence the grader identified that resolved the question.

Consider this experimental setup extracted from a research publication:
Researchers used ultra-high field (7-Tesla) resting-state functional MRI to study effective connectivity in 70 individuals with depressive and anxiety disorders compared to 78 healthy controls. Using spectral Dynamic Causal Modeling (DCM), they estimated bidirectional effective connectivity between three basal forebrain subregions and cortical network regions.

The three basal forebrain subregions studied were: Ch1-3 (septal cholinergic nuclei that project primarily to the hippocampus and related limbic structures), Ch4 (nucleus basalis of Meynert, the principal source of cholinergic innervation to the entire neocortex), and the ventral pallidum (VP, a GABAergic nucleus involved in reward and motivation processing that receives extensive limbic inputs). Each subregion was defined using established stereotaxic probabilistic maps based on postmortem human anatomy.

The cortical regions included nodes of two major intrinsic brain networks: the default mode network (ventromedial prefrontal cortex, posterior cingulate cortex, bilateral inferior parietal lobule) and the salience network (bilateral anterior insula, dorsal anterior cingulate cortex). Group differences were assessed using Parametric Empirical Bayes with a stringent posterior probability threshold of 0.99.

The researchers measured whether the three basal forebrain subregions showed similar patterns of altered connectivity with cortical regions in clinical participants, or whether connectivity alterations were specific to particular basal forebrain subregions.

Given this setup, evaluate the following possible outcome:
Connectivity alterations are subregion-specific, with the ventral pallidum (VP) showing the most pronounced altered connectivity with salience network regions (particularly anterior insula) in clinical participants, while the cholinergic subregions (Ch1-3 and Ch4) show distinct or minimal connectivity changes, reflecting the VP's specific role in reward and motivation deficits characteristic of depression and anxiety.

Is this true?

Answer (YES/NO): NO